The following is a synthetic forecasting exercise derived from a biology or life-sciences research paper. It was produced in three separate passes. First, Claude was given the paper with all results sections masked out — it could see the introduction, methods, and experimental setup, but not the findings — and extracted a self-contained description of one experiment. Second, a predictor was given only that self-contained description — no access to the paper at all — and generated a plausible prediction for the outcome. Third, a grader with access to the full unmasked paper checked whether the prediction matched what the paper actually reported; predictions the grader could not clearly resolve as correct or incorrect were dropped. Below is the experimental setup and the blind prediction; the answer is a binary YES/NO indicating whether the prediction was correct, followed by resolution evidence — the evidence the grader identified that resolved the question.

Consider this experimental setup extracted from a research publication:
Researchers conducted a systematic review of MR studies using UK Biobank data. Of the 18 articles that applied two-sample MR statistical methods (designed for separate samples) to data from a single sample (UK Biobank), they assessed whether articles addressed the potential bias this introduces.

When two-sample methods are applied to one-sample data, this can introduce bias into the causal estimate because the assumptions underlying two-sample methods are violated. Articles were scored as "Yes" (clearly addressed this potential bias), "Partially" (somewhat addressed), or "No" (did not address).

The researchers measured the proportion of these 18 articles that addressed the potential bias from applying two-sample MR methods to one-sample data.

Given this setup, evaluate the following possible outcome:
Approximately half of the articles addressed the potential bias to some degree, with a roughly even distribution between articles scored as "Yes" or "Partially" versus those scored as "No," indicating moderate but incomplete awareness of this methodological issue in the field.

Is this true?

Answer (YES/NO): NO